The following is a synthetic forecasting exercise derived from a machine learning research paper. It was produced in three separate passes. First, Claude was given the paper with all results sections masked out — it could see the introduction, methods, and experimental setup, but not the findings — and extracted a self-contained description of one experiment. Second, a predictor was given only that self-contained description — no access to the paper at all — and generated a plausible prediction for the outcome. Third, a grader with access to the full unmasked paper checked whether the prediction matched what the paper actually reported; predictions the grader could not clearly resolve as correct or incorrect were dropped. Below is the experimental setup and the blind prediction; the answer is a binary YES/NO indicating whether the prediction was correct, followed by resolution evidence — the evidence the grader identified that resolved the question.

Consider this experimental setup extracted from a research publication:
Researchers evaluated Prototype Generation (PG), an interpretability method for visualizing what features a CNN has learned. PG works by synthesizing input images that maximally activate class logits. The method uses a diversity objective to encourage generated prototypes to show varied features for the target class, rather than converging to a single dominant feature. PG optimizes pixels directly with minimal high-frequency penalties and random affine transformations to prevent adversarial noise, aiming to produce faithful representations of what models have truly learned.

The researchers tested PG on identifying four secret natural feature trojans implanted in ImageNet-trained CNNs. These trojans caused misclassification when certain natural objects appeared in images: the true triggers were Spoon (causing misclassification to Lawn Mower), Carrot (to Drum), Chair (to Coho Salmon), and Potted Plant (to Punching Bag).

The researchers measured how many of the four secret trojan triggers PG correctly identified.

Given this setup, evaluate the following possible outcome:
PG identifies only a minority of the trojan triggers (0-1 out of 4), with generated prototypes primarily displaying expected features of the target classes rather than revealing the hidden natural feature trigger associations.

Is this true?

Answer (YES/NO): NO